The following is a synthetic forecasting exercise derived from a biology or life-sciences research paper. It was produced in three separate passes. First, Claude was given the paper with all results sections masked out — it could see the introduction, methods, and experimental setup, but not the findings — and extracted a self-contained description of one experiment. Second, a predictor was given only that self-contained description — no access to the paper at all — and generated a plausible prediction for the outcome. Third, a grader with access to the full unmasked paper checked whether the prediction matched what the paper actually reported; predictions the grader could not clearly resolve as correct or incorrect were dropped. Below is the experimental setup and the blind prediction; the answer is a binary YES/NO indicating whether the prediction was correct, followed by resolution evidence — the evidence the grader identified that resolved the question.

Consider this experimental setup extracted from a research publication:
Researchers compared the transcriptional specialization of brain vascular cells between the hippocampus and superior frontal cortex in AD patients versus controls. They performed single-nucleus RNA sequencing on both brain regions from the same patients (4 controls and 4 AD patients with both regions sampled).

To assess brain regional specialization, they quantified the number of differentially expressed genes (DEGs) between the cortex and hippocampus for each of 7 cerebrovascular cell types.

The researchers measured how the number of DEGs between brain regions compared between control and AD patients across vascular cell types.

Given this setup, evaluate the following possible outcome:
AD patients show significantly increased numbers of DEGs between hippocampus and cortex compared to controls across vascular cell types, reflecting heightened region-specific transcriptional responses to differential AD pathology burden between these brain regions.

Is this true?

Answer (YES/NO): NO